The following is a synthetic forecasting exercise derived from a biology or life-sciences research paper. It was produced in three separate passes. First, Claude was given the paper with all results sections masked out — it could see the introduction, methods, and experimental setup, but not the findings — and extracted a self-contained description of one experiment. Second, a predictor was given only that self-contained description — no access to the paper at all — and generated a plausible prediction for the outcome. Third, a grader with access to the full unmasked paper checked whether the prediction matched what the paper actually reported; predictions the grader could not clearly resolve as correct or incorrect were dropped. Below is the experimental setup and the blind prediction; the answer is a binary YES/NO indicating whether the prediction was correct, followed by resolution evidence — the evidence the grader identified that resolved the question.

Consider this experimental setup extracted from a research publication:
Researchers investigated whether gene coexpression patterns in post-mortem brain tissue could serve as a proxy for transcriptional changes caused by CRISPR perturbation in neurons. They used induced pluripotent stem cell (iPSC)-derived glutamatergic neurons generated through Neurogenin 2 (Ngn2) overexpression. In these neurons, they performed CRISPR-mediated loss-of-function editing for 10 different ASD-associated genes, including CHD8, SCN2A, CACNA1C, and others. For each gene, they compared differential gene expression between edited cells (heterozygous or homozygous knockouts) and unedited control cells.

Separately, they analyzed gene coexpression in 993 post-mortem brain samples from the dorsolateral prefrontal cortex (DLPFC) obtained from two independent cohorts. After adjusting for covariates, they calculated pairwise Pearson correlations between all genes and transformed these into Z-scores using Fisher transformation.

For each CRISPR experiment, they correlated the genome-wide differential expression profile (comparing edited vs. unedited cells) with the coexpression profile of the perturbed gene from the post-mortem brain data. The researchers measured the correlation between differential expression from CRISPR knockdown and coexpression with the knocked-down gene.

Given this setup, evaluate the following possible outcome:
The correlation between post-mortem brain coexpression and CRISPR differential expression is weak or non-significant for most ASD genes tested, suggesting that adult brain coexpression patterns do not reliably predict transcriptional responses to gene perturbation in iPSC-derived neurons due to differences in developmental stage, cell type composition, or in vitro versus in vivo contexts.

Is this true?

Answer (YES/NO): NO